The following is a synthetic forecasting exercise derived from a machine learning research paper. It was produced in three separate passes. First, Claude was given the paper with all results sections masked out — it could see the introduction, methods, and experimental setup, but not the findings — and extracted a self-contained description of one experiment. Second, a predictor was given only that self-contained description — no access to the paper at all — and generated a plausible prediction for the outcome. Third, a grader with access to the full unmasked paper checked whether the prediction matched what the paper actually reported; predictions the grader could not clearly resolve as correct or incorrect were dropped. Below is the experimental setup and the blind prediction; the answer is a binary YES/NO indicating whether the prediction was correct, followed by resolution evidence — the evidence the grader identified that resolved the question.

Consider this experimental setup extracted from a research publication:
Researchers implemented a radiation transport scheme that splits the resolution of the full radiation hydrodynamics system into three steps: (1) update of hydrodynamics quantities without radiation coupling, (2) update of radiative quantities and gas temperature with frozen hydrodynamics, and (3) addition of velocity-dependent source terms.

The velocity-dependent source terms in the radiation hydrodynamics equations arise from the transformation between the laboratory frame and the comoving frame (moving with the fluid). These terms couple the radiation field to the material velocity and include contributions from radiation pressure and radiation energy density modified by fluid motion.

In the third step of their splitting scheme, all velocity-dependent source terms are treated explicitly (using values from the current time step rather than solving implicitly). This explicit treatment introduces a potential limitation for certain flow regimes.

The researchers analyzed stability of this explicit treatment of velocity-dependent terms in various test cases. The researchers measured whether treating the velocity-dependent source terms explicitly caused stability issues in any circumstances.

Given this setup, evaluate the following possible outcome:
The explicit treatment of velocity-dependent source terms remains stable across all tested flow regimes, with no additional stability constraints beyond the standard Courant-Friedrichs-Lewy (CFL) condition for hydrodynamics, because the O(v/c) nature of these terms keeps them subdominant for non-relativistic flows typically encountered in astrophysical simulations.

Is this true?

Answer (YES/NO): NO